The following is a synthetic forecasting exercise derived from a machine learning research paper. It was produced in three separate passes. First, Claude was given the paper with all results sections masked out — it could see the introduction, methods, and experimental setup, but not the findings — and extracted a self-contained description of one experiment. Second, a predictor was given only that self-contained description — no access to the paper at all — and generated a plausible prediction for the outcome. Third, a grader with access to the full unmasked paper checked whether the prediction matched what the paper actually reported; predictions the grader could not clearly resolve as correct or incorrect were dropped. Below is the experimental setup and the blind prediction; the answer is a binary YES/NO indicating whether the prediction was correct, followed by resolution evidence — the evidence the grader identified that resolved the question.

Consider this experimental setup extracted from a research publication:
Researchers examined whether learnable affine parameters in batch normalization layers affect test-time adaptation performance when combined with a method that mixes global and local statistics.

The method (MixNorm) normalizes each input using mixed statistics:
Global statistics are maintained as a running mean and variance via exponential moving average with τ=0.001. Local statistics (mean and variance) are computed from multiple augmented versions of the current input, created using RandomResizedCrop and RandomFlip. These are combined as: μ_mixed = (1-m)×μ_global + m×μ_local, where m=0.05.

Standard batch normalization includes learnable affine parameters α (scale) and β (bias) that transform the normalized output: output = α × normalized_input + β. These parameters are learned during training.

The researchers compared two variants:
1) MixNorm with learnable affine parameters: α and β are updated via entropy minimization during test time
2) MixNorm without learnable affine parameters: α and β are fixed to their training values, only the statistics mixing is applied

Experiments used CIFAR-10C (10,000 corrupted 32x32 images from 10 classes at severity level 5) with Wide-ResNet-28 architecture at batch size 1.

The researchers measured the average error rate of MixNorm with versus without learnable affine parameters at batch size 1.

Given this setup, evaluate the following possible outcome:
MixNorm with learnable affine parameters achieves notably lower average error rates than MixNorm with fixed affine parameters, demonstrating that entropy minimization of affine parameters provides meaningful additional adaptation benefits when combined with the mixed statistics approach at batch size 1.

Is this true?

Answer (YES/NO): NO